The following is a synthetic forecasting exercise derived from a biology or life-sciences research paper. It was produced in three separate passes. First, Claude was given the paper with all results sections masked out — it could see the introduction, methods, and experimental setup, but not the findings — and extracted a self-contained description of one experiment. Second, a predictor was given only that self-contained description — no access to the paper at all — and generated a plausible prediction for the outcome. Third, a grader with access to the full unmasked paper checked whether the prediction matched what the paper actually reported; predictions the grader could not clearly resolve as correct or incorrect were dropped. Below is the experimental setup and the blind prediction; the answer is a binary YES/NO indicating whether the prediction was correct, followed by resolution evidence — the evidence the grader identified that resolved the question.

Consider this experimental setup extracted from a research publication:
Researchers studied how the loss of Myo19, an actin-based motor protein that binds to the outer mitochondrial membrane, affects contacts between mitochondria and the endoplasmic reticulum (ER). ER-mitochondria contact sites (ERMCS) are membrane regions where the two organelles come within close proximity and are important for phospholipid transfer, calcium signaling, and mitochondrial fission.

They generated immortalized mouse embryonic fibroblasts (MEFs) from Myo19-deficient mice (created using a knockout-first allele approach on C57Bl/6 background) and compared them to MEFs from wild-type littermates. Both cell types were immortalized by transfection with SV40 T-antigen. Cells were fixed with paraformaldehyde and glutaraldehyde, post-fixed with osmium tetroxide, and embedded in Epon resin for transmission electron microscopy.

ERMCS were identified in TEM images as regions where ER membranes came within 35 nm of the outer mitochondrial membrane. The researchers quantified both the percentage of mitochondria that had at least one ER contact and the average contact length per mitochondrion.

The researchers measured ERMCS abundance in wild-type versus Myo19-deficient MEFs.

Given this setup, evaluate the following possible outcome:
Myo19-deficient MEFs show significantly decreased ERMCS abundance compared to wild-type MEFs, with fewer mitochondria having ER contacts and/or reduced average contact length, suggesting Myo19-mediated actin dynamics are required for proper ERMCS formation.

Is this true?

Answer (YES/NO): YES